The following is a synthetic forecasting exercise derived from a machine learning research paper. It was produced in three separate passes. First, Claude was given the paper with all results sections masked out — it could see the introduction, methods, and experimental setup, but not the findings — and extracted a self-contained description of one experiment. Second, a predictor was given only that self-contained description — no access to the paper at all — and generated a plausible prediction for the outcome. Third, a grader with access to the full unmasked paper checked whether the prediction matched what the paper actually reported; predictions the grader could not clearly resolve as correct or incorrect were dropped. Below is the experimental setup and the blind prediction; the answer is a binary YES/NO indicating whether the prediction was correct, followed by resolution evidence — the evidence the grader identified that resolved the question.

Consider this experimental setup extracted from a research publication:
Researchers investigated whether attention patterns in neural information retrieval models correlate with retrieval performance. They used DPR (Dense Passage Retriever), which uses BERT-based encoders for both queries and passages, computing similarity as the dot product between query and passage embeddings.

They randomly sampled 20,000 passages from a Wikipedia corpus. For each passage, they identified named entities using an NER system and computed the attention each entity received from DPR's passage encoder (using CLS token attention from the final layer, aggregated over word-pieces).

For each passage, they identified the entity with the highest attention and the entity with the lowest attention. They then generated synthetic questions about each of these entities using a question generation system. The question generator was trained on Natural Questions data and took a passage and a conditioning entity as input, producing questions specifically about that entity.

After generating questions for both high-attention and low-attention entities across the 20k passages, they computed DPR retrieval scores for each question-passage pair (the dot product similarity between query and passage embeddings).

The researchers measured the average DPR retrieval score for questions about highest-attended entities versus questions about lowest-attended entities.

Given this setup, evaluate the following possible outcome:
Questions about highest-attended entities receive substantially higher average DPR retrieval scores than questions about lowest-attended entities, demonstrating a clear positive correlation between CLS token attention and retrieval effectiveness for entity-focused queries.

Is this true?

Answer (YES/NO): NO